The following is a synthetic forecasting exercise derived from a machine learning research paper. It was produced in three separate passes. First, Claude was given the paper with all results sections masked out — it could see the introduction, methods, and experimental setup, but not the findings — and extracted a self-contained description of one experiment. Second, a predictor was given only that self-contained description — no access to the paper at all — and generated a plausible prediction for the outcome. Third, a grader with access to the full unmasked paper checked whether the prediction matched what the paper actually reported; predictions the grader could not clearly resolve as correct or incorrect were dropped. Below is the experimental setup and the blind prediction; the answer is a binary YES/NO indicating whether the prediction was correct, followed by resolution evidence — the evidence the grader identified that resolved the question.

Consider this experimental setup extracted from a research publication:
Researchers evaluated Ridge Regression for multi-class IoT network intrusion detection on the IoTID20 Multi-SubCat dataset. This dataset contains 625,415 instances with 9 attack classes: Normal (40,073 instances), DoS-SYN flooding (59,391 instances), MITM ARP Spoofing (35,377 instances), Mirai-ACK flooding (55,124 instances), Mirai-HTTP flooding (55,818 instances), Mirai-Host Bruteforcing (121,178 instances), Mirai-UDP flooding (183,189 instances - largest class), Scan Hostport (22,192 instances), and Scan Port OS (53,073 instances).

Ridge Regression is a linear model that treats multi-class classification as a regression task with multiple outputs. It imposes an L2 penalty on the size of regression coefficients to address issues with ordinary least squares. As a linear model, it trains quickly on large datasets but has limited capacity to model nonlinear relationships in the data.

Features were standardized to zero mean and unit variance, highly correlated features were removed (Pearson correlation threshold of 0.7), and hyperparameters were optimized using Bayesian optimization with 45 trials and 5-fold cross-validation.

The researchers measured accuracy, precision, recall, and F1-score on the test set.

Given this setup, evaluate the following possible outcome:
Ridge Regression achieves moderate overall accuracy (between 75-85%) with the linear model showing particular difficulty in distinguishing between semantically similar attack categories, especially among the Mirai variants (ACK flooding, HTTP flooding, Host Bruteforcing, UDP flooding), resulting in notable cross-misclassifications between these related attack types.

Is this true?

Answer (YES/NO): NO